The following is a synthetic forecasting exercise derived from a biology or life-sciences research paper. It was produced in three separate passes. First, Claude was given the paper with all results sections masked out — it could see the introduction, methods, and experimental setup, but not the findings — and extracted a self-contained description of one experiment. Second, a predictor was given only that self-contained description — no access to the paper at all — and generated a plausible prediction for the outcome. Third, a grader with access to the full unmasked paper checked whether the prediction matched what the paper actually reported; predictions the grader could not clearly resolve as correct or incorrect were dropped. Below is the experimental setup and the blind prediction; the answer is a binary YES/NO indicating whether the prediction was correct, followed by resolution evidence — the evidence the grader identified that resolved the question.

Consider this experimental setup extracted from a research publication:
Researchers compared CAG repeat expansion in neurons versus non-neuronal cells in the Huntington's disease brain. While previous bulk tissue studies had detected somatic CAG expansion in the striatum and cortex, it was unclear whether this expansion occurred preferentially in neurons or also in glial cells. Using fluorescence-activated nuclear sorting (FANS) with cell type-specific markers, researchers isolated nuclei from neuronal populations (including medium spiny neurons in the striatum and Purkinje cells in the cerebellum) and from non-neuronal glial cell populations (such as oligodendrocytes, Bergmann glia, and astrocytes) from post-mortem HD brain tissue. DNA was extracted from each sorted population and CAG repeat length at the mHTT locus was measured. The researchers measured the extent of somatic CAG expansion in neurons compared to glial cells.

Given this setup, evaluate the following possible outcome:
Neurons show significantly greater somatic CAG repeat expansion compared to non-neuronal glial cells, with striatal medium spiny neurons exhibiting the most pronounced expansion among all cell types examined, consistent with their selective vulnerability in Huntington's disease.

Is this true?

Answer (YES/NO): NO